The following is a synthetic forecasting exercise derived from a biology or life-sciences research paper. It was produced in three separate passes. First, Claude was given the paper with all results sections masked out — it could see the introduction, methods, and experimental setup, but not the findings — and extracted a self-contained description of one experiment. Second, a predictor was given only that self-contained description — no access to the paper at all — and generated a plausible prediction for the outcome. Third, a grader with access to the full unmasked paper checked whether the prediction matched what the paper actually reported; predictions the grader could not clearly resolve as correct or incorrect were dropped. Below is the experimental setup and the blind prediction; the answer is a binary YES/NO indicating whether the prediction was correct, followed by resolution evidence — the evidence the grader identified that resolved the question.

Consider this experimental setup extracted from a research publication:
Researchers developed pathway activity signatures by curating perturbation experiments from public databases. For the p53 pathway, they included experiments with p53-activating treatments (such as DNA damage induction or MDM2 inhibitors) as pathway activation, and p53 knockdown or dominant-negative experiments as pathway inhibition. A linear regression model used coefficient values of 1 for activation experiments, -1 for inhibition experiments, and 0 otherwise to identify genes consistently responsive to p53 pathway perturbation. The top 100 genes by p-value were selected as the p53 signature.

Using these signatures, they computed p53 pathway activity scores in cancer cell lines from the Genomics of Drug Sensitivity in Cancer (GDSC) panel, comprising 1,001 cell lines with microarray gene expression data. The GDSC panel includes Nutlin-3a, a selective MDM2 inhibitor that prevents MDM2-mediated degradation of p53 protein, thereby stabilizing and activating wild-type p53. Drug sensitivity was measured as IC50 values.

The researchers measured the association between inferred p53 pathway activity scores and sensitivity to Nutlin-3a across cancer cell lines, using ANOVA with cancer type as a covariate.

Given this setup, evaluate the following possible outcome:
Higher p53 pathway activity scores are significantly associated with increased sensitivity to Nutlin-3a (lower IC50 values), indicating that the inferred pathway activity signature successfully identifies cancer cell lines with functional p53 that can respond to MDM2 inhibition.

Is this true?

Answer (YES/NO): YES